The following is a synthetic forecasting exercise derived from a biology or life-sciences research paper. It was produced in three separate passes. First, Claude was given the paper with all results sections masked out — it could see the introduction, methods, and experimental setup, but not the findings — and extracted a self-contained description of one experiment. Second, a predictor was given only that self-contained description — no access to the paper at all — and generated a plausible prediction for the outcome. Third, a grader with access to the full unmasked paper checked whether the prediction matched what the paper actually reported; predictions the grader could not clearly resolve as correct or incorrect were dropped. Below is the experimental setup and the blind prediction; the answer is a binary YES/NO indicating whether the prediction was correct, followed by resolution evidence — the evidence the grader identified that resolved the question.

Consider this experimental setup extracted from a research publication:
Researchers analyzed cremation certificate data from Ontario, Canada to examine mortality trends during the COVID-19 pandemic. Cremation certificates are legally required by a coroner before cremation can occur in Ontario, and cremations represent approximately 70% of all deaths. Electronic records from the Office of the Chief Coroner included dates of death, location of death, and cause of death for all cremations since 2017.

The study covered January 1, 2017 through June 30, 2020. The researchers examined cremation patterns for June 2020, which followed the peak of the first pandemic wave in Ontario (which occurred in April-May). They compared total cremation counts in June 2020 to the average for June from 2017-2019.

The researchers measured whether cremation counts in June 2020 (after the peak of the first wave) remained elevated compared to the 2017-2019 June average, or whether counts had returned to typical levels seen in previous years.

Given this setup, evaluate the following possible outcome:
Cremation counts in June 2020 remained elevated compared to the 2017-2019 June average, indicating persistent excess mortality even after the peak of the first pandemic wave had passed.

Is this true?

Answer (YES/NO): YES